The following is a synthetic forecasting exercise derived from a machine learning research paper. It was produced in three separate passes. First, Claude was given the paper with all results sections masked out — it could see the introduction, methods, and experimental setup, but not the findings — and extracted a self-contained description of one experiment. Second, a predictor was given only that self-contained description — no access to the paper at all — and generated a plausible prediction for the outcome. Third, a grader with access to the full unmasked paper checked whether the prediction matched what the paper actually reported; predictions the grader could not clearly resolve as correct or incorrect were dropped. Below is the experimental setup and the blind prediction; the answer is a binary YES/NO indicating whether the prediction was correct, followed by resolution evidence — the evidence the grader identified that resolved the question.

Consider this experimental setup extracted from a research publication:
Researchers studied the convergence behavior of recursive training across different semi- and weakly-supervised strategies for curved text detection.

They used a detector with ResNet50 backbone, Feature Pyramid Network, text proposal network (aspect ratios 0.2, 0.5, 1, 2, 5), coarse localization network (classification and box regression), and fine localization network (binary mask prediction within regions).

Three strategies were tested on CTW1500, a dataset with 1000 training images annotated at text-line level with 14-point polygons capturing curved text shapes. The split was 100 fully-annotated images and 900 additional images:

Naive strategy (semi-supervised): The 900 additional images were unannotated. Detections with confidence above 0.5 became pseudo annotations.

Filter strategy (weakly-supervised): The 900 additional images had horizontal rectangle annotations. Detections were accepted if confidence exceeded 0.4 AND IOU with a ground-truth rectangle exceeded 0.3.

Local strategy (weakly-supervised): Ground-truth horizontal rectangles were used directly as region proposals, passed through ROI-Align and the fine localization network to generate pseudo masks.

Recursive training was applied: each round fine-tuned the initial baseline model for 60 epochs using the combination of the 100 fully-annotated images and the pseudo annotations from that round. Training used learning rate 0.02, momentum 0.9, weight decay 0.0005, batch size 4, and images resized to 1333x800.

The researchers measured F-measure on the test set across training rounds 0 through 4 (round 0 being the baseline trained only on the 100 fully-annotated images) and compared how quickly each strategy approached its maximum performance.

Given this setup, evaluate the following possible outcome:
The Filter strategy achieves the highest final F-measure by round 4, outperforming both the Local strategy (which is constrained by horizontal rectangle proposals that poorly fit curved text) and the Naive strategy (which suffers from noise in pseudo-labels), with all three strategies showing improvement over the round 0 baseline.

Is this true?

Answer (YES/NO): NO